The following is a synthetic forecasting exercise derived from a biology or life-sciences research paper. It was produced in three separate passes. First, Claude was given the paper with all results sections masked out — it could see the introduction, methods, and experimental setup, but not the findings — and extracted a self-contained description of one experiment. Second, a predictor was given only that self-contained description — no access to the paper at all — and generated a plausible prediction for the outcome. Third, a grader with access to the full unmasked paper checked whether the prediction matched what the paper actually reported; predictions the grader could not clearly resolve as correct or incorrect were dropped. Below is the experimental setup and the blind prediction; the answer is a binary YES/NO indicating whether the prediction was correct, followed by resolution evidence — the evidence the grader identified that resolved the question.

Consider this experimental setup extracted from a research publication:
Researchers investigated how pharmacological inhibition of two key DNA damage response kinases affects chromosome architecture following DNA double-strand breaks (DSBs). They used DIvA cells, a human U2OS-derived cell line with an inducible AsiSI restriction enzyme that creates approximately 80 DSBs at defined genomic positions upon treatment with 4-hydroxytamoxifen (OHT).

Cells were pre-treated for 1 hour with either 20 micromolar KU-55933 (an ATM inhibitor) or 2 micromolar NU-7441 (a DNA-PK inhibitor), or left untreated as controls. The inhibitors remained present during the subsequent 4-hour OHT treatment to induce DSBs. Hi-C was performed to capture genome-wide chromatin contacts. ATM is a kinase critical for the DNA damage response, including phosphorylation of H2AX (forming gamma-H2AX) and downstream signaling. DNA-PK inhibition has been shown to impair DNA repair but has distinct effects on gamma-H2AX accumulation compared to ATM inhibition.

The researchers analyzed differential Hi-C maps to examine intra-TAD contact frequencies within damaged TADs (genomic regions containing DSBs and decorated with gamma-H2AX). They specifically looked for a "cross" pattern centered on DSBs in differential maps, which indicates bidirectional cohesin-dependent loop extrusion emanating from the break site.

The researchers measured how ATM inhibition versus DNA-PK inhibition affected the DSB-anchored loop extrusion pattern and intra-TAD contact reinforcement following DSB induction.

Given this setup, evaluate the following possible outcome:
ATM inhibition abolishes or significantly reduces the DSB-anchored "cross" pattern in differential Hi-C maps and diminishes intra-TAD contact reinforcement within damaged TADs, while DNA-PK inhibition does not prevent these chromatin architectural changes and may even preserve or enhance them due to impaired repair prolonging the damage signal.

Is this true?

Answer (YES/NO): YES